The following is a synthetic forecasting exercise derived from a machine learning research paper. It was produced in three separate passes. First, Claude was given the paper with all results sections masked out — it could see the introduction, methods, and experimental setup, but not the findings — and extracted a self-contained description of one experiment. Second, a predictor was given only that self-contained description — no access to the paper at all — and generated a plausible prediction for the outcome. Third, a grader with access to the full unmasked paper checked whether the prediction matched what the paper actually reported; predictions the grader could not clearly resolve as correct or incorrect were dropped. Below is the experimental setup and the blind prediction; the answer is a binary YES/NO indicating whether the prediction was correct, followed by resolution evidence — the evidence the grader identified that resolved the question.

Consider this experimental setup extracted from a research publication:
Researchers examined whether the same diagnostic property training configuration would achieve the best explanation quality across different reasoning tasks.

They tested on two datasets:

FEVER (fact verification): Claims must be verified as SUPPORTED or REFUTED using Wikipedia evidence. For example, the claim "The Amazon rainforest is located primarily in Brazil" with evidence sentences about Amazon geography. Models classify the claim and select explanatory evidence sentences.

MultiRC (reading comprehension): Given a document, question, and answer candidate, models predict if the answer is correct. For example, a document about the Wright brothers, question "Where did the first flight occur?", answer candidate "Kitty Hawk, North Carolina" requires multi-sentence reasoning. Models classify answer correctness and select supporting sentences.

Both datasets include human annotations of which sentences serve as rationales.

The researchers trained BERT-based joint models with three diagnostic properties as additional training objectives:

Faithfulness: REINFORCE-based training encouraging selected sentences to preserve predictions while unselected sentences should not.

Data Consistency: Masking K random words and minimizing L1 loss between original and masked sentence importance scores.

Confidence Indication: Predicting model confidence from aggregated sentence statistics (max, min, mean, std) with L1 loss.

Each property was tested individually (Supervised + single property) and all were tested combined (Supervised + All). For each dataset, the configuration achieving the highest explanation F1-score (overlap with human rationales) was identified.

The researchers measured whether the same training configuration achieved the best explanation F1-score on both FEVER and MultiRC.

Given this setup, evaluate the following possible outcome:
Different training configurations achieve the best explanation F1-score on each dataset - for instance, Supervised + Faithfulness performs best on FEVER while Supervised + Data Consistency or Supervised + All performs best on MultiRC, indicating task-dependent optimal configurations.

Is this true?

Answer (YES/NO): NO